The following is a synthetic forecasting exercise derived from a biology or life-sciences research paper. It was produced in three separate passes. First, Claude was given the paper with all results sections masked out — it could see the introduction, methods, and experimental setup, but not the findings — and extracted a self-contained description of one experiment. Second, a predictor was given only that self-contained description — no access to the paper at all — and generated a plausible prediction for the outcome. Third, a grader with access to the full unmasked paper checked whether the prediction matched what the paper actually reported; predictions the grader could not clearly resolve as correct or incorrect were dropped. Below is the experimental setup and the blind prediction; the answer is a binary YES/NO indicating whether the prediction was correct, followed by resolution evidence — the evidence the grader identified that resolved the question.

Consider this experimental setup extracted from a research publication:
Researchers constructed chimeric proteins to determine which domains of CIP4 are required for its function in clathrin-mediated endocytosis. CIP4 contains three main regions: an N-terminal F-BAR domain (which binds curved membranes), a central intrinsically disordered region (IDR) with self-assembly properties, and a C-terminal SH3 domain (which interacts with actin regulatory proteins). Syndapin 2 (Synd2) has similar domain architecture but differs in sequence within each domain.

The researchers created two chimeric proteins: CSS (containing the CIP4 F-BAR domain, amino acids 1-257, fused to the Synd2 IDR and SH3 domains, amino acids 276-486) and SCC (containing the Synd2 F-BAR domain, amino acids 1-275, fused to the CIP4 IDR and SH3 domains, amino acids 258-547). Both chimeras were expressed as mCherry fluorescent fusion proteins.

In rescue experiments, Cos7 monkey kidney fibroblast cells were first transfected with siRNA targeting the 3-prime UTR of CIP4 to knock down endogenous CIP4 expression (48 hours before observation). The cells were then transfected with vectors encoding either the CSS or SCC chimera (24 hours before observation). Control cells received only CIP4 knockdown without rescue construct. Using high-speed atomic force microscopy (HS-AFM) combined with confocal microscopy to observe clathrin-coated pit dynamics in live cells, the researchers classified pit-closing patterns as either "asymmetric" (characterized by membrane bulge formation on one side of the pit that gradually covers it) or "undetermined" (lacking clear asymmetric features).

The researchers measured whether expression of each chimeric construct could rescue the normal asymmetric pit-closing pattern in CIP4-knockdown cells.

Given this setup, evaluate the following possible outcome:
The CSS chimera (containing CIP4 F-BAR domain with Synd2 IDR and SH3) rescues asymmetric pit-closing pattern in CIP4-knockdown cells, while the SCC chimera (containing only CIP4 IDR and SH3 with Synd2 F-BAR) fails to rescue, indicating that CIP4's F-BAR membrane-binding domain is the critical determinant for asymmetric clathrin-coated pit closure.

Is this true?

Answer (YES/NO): NO